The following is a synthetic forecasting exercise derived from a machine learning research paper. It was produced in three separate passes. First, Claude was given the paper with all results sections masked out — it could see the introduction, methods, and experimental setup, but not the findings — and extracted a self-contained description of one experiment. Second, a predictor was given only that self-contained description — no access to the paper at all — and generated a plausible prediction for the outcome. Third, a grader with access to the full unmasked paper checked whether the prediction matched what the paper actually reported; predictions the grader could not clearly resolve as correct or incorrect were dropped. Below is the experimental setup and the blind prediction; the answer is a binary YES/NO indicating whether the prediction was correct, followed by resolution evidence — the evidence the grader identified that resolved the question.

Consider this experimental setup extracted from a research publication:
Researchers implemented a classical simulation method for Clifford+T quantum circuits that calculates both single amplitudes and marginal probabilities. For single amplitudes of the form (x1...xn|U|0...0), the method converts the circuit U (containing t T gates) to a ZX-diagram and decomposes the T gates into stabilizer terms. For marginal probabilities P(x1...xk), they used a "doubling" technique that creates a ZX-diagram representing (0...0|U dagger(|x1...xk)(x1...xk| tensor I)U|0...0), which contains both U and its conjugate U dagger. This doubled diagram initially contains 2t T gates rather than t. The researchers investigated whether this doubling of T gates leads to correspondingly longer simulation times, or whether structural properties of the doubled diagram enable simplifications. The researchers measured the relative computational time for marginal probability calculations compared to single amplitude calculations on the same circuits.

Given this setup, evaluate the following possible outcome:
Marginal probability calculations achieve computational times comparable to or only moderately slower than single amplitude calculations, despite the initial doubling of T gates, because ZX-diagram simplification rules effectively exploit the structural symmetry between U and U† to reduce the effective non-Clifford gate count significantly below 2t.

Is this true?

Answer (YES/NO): YES